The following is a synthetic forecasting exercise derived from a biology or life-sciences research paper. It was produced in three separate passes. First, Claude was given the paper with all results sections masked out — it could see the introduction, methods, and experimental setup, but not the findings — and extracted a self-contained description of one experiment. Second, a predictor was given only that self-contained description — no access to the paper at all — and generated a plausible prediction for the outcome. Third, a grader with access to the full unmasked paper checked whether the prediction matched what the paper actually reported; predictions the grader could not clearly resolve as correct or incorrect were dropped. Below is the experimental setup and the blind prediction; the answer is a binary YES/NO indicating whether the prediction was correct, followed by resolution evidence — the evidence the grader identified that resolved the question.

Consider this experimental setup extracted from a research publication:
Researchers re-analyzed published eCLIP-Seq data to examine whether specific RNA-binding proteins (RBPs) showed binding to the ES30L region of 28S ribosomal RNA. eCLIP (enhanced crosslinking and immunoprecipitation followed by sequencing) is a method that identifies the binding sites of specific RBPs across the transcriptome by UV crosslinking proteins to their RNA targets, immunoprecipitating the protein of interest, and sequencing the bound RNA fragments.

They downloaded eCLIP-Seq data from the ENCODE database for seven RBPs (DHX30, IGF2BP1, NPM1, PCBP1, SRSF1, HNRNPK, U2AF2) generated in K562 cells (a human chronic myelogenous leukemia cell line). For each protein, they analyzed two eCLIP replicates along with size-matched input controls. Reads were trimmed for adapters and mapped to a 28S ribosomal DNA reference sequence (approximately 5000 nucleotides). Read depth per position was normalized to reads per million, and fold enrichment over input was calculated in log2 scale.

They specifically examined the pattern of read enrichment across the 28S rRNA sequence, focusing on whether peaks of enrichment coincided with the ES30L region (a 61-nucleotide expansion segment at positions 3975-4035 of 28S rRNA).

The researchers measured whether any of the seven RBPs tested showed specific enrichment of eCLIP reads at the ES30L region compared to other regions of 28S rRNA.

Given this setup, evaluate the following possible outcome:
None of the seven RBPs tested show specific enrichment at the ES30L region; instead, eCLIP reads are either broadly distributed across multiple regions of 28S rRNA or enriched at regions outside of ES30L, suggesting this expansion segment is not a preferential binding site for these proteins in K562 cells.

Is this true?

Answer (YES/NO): NO